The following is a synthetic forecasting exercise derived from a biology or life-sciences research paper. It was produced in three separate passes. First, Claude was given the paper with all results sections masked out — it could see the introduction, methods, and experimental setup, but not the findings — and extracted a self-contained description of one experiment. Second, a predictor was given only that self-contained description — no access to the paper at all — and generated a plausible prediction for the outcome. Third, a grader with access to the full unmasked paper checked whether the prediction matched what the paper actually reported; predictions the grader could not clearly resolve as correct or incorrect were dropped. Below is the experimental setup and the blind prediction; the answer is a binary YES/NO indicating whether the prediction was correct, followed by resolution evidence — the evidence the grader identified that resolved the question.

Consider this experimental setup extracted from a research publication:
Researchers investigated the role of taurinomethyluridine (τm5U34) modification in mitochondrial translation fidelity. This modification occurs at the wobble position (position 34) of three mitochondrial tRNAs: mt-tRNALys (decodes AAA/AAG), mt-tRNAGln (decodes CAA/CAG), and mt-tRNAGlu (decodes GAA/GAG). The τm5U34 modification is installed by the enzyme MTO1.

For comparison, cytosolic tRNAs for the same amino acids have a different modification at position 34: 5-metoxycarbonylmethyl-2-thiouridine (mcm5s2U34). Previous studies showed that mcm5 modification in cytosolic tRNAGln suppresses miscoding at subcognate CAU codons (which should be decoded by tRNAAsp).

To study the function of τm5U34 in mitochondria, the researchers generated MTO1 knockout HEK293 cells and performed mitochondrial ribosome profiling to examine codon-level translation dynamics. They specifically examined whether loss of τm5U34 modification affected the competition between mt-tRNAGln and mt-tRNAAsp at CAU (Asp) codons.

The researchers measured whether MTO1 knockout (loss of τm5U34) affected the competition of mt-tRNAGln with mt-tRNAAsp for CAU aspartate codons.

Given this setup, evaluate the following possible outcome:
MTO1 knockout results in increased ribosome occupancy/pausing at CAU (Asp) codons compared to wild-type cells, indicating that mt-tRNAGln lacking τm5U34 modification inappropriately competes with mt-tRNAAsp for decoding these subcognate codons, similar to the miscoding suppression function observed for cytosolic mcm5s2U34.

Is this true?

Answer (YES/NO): NO